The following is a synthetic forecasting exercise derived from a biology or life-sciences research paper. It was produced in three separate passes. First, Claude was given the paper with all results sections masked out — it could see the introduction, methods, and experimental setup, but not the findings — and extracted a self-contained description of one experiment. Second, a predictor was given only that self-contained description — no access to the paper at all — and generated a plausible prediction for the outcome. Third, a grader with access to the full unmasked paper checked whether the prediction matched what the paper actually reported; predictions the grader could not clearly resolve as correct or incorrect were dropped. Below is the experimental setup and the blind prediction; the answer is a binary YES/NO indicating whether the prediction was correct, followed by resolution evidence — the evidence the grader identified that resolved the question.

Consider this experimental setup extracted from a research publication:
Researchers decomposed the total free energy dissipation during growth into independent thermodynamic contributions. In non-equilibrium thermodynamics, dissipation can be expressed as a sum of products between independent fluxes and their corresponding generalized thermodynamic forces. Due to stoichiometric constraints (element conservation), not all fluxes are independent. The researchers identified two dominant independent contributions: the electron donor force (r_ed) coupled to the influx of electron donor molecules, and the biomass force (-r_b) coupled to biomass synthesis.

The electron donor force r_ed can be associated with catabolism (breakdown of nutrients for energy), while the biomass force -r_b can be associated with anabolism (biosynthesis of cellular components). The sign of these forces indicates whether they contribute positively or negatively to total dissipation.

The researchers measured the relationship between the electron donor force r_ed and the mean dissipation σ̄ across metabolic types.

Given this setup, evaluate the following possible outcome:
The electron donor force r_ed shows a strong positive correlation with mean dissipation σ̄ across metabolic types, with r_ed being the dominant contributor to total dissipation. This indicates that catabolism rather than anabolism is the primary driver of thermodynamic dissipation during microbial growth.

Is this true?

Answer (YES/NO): YES